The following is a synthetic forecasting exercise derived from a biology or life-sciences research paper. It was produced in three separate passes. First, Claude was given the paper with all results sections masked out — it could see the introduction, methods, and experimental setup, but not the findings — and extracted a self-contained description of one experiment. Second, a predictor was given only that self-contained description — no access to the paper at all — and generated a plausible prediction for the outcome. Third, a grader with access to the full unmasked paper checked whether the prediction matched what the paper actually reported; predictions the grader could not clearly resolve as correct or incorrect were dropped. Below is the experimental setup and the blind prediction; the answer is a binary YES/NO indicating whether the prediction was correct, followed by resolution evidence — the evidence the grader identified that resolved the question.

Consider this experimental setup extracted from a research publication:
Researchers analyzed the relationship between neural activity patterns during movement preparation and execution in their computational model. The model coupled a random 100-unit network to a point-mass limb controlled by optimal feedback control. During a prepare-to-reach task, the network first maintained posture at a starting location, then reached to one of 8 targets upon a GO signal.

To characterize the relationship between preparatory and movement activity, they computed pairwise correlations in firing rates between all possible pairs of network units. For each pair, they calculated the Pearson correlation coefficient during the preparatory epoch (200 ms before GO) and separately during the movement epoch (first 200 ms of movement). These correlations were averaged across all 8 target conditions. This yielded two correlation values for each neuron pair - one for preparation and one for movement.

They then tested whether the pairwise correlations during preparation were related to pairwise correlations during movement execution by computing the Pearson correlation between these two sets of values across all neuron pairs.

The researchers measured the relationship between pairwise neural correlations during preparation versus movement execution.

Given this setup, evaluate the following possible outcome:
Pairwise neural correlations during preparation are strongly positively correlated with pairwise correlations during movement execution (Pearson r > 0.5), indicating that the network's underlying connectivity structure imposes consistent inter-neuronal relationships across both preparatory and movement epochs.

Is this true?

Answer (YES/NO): NO